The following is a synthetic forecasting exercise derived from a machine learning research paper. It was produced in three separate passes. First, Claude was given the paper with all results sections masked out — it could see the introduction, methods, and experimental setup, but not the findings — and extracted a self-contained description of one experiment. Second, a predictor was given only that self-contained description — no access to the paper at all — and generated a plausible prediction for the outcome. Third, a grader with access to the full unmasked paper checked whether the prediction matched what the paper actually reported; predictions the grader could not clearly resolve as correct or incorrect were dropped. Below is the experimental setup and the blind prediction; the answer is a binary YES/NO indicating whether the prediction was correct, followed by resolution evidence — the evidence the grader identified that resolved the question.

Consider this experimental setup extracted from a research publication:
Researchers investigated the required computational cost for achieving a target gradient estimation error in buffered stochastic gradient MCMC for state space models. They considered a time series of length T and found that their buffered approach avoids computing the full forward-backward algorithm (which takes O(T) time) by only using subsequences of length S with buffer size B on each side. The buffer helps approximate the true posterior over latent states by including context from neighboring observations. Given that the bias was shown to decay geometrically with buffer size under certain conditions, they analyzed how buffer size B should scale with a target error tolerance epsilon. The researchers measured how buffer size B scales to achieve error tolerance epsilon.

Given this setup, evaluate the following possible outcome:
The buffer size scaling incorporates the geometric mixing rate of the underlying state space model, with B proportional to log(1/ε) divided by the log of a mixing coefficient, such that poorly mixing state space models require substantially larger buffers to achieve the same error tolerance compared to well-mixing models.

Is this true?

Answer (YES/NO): YES